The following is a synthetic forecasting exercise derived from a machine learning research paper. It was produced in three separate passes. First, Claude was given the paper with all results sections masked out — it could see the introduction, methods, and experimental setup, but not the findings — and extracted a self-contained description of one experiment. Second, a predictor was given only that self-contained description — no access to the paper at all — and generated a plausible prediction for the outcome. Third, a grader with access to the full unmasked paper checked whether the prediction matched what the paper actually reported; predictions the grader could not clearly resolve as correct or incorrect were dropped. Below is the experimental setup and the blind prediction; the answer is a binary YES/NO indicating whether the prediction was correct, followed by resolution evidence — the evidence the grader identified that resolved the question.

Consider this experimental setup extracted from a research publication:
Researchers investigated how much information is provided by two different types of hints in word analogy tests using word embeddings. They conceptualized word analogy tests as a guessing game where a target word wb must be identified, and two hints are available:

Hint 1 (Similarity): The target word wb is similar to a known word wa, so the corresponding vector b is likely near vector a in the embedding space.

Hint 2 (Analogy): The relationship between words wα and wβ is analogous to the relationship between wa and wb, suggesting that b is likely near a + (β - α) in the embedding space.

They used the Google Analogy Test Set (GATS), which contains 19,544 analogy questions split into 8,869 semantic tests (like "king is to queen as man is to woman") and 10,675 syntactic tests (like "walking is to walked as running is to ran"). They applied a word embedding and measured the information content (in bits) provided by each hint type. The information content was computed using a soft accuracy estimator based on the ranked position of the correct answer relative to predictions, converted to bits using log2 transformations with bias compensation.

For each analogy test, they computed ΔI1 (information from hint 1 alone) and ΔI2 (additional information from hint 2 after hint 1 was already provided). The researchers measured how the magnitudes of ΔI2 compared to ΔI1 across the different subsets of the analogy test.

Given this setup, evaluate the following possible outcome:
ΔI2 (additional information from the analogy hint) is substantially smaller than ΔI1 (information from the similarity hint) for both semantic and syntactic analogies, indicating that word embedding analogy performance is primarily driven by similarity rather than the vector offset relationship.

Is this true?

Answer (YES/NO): YES